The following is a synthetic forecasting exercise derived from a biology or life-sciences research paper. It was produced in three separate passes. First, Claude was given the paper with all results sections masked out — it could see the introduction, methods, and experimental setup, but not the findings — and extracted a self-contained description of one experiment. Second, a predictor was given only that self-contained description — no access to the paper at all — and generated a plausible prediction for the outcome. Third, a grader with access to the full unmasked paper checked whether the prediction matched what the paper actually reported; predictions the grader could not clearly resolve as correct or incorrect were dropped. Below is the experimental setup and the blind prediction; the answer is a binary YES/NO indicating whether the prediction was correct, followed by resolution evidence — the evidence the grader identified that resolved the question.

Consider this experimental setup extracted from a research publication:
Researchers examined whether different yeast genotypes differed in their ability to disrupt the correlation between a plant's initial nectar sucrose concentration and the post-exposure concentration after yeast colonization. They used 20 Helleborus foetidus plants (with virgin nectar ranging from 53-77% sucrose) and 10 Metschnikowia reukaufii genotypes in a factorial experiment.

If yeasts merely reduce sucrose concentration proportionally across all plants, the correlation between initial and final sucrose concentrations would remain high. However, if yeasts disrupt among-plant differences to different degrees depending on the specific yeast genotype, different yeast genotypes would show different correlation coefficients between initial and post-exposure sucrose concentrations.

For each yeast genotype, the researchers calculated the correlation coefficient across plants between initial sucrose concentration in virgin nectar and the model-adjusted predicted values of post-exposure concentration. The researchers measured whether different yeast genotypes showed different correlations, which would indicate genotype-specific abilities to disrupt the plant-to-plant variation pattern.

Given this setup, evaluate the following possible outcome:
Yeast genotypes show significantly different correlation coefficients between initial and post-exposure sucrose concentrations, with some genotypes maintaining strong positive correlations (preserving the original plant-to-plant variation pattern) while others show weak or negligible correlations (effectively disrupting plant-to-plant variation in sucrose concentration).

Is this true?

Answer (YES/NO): YES